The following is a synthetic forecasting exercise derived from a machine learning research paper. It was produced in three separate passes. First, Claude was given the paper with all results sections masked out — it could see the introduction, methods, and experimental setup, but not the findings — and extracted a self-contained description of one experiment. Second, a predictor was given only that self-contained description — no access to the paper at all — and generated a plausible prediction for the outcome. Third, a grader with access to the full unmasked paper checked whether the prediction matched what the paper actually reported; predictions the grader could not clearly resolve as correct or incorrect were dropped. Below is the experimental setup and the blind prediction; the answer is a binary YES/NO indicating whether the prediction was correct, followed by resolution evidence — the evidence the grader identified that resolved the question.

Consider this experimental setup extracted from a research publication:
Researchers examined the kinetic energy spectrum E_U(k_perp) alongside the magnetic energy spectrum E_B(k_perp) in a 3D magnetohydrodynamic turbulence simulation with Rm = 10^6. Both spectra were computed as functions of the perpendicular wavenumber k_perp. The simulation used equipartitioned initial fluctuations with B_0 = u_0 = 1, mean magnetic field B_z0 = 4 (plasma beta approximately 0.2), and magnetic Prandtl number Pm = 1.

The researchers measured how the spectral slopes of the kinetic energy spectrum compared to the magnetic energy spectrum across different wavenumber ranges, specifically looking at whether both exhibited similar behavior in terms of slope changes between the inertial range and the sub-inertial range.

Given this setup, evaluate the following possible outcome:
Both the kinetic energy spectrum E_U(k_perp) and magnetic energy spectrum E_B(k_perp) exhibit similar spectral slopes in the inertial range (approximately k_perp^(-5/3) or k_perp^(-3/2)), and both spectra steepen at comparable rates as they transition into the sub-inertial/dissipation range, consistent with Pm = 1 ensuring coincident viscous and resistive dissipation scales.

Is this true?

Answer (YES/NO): NO